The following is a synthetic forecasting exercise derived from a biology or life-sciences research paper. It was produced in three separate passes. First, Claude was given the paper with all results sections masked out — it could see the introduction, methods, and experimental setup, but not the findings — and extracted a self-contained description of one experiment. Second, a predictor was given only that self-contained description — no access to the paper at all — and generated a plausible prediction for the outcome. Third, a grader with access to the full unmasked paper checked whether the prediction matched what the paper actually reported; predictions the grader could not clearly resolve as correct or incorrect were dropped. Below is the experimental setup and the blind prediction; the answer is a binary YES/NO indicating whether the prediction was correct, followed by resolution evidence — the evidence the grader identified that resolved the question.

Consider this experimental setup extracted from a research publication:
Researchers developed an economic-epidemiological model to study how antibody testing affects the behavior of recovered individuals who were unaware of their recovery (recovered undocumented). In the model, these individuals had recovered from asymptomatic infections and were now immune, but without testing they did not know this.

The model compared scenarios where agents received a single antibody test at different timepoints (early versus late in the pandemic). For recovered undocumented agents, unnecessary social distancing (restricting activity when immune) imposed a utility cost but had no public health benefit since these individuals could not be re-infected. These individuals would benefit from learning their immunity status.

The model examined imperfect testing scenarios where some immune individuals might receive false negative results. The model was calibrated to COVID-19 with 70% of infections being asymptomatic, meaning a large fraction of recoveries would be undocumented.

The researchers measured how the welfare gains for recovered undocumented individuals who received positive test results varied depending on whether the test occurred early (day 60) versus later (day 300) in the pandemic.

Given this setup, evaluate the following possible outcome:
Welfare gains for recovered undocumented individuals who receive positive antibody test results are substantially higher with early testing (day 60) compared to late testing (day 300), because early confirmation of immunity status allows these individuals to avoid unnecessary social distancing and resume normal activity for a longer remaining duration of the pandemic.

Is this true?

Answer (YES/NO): NO